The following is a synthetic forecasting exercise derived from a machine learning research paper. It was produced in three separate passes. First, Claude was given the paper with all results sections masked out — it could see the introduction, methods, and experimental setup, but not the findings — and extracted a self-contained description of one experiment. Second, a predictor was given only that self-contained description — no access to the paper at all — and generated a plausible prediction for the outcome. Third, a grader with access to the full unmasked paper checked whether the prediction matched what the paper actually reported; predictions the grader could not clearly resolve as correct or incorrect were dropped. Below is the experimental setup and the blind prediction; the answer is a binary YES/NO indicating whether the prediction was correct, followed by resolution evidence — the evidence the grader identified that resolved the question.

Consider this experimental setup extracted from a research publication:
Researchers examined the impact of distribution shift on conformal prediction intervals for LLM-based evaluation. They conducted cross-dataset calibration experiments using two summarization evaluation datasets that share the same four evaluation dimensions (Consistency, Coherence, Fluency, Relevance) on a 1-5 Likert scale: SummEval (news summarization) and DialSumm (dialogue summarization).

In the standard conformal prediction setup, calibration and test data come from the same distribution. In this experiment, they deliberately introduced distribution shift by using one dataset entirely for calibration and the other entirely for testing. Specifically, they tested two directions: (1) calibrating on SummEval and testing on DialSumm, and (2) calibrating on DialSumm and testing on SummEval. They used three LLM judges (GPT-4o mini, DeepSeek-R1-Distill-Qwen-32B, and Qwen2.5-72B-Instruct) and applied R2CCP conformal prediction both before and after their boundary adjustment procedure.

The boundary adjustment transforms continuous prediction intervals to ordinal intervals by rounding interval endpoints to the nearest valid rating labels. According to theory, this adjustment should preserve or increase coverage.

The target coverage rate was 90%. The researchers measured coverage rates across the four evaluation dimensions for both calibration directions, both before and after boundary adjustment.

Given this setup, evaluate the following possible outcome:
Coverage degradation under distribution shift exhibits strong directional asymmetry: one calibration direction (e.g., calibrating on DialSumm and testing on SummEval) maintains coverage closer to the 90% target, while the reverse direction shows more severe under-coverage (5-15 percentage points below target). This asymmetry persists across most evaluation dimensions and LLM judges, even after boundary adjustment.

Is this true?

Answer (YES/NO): NO